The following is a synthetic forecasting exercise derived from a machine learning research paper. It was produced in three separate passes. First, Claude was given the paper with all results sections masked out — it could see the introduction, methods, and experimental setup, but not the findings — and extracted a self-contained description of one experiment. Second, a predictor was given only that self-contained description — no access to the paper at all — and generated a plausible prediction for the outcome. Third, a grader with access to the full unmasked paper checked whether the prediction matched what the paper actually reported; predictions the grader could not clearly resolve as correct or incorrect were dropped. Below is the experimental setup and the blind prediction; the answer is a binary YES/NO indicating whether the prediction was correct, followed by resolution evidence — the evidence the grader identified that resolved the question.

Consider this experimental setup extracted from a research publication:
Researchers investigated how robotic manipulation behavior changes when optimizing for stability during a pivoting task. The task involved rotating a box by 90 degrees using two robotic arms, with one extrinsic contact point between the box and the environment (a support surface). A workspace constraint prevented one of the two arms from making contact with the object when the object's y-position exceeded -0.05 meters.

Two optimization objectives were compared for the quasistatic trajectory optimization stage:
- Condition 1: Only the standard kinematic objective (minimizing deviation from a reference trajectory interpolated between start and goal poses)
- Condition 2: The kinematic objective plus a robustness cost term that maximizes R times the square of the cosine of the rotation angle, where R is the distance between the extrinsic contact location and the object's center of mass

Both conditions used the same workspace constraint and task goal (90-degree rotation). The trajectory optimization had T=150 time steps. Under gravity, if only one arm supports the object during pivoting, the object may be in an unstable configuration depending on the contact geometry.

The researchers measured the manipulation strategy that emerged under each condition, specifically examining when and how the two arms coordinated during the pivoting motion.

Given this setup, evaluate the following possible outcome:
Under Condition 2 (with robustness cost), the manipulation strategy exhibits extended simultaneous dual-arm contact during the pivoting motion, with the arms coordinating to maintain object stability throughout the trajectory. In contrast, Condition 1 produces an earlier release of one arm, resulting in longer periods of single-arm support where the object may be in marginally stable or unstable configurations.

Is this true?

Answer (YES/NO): NO